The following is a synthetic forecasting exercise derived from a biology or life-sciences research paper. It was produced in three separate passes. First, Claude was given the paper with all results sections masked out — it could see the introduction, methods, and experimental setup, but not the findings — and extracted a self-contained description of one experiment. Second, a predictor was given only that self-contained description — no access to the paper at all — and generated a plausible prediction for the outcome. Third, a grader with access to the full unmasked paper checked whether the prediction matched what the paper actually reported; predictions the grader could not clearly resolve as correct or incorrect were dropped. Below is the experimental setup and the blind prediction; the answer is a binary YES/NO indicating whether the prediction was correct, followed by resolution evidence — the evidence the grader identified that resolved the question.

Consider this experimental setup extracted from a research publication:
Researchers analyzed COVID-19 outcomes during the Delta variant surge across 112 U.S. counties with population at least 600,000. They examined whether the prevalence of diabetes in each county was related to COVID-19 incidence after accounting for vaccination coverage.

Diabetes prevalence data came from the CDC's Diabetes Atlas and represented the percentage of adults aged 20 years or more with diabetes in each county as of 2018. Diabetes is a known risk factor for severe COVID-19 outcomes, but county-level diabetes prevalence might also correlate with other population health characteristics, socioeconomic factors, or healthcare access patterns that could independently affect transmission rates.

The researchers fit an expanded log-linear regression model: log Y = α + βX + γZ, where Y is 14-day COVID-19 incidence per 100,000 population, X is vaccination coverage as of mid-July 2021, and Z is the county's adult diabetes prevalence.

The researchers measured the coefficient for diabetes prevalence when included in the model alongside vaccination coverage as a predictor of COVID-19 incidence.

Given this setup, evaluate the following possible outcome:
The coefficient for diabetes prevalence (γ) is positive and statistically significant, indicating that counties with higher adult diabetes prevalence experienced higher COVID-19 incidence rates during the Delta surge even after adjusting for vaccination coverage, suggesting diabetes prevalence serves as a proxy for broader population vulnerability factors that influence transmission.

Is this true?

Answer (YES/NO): NO